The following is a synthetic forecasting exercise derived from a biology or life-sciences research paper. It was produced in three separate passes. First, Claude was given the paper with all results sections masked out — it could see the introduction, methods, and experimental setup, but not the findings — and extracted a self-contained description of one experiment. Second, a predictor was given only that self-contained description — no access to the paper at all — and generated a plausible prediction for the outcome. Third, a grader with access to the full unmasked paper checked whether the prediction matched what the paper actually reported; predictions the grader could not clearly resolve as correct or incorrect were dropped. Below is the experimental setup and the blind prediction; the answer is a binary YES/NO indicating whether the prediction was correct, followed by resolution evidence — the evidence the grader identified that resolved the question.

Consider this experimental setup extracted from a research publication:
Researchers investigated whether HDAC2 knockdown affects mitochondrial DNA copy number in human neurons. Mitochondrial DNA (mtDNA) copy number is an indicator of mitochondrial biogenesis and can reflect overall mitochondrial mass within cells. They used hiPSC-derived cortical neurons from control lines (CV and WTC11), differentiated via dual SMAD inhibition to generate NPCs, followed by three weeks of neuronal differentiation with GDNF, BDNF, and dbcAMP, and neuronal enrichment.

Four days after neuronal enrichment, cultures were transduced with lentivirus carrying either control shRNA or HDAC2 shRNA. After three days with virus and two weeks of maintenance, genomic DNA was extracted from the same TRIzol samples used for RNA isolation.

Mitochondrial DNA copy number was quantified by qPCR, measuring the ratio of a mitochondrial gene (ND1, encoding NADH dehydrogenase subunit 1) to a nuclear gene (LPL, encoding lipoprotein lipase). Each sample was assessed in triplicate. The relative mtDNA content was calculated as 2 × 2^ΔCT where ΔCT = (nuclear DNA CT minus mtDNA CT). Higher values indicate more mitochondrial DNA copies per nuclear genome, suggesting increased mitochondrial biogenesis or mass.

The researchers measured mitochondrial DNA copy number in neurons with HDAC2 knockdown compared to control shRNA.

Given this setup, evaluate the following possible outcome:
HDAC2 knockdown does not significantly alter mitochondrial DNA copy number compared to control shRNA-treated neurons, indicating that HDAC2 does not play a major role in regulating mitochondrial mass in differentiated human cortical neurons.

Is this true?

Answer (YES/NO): YES